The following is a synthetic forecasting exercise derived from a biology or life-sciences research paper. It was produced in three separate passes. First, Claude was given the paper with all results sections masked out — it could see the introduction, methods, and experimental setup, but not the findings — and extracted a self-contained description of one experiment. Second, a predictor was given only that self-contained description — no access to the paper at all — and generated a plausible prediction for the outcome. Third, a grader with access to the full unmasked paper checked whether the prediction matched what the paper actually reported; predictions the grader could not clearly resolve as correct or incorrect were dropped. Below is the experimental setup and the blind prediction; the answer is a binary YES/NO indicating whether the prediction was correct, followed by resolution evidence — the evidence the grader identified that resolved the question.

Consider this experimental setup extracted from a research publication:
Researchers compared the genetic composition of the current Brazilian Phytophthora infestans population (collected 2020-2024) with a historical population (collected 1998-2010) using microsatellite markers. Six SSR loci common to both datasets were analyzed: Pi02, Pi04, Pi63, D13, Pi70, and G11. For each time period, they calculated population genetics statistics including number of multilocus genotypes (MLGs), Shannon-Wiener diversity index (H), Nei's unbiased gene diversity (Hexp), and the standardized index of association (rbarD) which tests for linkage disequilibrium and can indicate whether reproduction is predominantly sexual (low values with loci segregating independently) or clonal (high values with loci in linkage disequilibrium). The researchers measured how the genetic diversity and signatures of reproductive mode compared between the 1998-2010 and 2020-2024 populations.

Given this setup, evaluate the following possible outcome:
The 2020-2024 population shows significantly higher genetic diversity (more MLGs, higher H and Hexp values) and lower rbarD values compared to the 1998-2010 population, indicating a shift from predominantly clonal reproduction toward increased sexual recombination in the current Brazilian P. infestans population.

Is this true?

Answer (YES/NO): NO